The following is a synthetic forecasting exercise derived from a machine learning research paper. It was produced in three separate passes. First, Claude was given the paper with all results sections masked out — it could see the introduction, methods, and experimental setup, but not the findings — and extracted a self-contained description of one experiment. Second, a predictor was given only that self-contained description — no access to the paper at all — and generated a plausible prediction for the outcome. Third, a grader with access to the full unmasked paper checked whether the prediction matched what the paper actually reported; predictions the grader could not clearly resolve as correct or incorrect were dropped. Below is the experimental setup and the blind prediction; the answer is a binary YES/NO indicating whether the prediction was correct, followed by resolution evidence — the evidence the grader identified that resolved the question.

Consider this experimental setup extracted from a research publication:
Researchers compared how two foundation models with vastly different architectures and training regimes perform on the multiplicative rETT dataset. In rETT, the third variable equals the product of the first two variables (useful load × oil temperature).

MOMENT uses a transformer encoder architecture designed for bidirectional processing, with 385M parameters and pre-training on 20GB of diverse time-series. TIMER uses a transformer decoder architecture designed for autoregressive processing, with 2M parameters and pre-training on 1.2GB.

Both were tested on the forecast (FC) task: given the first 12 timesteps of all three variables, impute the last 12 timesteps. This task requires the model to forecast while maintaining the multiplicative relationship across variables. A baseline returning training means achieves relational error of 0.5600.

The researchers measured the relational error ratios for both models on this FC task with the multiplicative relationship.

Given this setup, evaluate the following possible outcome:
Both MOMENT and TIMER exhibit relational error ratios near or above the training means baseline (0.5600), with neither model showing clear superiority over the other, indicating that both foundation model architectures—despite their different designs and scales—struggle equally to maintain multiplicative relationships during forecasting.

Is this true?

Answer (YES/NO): NO